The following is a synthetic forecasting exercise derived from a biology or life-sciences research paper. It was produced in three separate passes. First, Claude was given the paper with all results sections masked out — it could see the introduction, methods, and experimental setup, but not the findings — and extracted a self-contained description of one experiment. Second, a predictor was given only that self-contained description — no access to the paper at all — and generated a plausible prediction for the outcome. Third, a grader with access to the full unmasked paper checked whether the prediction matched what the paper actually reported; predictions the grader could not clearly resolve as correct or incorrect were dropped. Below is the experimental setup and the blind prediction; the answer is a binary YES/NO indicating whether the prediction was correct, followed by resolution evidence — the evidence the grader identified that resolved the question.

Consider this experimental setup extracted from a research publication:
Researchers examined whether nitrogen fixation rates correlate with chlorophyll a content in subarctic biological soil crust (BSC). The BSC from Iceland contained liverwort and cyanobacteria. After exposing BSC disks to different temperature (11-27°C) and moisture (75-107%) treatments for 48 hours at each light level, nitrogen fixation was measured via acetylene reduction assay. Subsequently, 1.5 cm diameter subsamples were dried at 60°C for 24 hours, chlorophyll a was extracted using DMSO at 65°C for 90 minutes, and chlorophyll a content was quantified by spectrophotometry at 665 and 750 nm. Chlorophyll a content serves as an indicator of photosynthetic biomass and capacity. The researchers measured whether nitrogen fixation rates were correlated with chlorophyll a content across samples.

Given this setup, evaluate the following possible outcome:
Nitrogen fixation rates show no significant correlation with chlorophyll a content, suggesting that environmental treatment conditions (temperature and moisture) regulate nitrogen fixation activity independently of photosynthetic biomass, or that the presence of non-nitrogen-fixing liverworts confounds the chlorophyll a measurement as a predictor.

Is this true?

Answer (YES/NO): YES